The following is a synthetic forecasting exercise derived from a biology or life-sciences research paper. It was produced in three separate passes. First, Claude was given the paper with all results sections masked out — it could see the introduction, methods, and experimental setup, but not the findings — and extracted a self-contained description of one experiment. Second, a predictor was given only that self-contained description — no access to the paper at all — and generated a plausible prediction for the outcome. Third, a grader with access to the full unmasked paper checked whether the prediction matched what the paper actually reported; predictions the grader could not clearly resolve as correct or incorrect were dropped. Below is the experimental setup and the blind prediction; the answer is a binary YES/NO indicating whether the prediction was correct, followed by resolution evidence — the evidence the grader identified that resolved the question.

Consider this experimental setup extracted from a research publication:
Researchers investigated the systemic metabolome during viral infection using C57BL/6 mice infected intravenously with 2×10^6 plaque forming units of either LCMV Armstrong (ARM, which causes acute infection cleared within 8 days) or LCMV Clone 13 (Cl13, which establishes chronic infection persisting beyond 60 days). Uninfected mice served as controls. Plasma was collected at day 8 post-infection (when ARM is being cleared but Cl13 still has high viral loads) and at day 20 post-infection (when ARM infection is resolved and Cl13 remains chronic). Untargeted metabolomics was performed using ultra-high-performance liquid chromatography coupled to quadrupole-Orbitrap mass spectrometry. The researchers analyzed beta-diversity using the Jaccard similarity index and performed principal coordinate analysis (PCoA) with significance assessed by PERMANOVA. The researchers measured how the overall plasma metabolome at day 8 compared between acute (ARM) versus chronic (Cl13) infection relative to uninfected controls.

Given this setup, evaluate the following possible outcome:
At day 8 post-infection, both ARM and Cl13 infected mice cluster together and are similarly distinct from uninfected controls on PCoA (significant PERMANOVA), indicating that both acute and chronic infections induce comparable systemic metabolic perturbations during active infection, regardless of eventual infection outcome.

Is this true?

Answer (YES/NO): NO